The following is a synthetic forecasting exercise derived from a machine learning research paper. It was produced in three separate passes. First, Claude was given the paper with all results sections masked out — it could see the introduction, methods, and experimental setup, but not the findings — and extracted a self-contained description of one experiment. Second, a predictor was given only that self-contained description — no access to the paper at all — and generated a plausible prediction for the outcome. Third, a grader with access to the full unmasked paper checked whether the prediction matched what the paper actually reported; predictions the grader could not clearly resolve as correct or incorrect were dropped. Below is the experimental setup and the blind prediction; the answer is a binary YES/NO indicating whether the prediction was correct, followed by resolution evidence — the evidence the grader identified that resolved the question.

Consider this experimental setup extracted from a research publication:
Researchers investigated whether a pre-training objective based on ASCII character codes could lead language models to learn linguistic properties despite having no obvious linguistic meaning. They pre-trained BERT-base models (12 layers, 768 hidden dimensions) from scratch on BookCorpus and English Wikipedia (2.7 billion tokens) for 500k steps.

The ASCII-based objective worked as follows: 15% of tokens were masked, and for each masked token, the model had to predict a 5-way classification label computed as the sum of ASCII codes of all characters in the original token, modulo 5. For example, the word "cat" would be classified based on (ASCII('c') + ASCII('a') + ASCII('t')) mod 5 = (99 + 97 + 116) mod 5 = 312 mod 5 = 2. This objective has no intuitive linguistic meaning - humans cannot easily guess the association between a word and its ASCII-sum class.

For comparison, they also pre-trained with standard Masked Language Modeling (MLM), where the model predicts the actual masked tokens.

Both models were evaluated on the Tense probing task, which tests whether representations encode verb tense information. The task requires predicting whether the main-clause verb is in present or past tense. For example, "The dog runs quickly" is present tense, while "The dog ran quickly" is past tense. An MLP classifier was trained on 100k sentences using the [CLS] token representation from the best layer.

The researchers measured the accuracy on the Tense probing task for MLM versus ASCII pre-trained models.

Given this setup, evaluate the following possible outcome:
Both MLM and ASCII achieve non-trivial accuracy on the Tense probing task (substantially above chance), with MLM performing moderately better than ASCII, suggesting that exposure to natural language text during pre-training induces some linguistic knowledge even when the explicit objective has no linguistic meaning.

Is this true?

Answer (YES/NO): NO